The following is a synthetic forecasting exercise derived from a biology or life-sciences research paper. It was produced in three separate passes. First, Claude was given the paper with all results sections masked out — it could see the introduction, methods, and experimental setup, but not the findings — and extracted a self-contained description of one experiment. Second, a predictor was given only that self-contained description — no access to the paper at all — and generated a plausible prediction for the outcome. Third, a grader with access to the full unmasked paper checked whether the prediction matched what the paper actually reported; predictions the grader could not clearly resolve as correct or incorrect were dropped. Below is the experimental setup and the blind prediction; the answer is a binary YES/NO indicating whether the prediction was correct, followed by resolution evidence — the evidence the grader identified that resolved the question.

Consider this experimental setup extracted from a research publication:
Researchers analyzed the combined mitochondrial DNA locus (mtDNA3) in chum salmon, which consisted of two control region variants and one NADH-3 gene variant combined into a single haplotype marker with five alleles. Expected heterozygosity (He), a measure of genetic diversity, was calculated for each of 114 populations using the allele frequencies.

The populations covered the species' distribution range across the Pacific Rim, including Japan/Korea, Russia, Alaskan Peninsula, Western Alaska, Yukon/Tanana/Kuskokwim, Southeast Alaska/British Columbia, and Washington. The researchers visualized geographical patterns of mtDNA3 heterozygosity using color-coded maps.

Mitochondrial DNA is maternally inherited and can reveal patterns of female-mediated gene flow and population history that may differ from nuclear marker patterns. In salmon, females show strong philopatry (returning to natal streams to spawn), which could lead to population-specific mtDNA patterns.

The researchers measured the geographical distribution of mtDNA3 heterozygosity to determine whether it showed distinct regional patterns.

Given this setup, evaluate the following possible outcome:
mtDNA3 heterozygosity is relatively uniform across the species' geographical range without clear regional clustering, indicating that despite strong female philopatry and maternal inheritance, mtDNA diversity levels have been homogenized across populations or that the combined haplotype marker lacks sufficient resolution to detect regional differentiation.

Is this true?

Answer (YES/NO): NO